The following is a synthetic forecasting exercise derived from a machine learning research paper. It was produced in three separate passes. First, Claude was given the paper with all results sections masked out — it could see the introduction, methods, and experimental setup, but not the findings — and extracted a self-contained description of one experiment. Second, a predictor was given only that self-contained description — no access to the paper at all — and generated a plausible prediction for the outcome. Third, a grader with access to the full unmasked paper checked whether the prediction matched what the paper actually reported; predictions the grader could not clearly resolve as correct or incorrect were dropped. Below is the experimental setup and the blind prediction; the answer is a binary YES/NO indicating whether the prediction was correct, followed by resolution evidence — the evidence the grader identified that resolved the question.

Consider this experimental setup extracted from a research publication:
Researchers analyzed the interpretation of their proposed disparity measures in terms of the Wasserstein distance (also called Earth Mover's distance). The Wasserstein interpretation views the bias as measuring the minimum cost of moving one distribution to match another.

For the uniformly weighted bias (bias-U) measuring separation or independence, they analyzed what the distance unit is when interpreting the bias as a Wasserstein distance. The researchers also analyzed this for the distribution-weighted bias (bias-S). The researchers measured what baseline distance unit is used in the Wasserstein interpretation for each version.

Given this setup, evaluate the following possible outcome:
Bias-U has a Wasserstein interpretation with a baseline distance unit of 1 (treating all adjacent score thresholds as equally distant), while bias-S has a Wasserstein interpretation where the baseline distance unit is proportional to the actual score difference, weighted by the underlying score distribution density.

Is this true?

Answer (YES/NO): NO